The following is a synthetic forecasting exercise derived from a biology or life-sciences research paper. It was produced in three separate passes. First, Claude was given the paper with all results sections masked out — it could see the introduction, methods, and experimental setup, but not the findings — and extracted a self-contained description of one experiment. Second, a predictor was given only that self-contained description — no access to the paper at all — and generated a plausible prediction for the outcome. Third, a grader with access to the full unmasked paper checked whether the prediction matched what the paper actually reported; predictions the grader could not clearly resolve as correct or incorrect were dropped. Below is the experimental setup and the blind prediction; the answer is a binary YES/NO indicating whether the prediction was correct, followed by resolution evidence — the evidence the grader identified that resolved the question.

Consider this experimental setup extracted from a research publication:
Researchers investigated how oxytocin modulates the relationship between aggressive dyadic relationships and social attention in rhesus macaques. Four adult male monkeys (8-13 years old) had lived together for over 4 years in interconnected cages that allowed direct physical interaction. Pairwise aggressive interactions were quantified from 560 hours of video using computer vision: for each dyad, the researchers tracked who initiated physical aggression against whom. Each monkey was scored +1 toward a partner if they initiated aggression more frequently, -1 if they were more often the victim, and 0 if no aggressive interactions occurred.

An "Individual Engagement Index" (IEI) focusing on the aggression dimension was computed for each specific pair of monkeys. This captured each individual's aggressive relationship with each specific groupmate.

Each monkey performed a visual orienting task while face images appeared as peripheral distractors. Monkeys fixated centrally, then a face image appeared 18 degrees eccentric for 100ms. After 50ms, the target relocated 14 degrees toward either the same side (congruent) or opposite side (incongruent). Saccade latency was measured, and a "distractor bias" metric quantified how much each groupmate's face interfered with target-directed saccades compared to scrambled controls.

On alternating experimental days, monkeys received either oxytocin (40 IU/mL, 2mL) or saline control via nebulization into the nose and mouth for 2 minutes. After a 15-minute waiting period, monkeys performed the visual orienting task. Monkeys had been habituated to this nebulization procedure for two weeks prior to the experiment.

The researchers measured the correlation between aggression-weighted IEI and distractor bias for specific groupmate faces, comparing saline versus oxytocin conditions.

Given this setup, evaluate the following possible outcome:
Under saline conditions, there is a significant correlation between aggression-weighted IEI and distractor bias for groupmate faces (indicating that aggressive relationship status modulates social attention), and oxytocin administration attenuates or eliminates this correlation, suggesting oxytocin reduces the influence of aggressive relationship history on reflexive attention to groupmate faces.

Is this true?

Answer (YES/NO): NO